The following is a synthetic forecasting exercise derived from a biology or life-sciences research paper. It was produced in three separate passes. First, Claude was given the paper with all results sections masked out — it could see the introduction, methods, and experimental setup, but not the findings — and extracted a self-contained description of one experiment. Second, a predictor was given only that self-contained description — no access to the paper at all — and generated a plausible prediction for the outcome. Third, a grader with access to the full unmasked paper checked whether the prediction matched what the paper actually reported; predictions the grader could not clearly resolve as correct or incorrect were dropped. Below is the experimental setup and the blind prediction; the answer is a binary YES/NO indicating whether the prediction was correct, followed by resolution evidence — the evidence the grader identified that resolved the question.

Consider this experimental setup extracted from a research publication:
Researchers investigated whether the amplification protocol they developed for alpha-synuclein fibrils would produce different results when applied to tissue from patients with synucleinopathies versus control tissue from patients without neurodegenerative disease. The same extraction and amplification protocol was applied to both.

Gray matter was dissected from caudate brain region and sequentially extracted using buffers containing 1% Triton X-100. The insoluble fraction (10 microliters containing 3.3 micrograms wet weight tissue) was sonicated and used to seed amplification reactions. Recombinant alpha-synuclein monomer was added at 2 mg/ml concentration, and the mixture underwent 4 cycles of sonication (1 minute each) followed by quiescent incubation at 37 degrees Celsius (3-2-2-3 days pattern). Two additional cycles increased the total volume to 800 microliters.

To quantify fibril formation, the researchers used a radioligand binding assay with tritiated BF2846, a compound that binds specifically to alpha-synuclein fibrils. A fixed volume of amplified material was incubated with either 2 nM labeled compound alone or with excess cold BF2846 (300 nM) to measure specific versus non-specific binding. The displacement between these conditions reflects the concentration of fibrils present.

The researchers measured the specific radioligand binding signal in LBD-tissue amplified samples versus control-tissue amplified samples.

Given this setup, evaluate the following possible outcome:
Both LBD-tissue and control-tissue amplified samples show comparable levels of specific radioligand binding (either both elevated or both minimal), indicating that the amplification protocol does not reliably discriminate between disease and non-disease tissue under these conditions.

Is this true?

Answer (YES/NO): NO